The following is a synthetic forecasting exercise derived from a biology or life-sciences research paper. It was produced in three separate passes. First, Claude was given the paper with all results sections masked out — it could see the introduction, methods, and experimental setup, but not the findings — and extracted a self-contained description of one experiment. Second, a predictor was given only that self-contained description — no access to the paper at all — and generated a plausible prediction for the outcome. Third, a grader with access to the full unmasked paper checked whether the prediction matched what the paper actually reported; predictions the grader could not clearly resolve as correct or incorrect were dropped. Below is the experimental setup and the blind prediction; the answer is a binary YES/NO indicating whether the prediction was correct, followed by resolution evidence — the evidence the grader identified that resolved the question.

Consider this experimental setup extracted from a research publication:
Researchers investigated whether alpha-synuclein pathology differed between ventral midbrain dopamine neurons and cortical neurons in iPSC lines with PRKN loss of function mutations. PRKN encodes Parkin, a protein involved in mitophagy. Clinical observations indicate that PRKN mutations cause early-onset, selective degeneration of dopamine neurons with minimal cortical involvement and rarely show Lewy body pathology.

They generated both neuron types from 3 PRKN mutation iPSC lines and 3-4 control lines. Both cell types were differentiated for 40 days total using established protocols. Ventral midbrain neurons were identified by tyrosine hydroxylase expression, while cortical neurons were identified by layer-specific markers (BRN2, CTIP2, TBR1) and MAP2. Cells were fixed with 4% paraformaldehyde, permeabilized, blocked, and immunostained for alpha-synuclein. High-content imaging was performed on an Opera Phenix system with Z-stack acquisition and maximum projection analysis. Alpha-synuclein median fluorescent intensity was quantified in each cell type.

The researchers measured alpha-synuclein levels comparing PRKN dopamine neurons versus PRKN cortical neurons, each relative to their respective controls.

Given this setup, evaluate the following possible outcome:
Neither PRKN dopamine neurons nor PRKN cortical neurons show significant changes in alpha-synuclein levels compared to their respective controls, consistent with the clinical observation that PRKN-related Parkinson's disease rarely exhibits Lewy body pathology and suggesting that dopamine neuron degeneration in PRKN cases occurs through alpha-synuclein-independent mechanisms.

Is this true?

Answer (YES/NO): NO